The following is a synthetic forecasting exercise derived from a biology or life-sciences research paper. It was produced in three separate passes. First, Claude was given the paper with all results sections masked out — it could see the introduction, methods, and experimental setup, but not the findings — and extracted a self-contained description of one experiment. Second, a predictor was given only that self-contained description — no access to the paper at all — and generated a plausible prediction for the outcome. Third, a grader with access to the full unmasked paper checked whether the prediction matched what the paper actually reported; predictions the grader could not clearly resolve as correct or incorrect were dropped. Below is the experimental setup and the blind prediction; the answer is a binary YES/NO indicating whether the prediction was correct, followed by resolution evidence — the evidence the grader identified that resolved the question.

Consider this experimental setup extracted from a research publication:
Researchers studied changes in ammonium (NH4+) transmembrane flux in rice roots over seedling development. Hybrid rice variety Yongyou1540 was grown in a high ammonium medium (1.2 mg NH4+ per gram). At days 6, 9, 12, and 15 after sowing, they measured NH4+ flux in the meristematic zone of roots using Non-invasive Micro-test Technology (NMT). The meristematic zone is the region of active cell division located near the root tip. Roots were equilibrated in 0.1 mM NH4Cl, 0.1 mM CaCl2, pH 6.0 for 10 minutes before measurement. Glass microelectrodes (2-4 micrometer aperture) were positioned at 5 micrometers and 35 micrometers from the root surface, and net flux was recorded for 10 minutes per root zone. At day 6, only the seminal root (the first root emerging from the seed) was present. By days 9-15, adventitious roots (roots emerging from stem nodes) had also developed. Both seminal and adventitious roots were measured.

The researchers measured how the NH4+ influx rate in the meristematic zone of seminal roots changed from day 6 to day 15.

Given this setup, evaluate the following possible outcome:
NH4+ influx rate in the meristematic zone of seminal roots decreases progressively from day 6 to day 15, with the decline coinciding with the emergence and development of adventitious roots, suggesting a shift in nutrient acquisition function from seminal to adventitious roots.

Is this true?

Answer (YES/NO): YES